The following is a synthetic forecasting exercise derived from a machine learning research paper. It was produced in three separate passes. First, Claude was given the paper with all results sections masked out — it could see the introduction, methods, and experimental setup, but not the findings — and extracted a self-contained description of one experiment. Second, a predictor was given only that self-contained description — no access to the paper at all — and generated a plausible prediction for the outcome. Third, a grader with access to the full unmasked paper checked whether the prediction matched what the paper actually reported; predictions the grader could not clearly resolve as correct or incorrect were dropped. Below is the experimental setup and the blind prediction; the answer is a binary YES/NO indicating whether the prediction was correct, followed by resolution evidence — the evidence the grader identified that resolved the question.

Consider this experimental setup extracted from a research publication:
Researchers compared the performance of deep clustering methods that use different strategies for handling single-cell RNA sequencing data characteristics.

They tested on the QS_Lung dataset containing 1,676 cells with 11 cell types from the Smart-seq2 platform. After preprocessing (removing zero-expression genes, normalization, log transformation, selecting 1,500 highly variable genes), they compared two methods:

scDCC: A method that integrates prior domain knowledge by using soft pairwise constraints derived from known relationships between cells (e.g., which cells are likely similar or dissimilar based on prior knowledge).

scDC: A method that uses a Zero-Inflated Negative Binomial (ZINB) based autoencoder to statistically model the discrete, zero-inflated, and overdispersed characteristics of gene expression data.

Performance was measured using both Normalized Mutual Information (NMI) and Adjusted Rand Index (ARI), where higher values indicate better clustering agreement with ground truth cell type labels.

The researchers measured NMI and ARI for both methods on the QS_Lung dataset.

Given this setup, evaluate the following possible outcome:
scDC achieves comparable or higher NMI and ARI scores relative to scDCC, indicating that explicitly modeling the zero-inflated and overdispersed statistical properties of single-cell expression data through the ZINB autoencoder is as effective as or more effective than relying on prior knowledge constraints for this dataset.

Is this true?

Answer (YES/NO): YES